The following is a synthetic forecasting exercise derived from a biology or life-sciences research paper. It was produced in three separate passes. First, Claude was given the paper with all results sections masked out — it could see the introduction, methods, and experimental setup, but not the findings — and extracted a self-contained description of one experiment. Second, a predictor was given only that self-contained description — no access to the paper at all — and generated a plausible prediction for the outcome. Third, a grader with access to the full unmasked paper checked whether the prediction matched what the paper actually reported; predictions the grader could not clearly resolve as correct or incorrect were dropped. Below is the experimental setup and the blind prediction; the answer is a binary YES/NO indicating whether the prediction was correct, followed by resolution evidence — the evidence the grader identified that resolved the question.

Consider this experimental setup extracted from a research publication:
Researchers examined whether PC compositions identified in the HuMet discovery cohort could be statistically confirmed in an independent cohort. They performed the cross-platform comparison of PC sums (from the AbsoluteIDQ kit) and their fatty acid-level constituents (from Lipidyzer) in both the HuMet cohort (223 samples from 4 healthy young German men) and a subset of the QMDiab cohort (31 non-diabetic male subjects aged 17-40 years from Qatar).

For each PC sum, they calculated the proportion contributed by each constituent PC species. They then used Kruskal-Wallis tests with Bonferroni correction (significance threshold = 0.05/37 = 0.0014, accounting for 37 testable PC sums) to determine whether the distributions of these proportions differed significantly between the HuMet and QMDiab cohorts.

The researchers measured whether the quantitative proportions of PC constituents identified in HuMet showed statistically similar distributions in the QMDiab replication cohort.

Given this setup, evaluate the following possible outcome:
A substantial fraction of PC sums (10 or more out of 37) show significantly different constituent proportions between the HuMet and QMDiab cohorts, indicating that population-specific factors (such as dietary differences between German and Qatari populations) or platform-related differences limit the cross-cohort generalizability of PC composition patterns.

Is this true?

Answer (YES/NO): YES